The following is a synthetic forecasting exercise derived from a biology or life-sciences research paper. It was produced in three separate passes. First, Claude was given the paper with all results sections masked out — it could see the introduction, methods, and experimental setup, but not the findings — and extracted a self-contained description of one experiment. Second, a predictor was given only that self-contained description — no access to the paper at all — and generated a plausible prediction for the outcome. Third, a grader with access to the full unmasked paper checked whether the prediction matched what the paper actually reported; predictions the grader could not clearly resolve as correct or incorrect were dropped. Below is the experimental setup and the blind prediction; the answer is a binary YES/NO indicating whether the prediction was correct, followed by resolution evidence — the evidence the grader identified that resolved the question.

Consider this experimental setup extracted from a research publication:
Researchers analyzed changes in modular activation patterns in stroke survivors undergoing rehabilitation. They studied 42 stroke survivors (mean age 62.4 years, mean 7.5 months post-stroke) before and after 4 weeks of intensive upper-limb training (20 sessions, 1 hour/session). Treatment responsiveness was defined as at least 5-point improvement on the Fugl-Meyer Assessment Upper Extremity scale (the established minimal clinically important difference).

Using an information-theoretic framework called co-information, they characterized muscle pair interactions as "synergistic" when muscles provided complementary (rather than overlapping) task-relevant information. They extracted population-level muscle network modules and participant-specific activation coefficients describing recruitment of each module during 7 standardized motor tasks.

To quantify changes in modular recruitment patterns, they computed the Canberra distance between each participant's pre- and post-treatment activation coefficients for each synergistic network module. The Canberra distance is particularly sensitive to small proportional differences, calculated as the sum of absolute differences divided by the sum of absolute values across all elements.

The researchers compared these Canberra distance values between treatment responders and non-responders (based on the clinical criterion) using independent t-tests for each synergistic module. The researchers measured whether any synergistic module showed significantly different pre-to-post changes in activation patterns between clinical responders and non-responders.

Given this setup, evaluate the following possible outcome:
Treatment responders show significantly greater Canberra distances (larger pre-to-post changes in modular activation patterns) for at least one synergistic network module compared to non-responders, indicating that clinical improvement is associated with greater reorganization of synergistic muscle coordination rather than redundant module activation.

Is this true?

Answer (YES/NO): NO